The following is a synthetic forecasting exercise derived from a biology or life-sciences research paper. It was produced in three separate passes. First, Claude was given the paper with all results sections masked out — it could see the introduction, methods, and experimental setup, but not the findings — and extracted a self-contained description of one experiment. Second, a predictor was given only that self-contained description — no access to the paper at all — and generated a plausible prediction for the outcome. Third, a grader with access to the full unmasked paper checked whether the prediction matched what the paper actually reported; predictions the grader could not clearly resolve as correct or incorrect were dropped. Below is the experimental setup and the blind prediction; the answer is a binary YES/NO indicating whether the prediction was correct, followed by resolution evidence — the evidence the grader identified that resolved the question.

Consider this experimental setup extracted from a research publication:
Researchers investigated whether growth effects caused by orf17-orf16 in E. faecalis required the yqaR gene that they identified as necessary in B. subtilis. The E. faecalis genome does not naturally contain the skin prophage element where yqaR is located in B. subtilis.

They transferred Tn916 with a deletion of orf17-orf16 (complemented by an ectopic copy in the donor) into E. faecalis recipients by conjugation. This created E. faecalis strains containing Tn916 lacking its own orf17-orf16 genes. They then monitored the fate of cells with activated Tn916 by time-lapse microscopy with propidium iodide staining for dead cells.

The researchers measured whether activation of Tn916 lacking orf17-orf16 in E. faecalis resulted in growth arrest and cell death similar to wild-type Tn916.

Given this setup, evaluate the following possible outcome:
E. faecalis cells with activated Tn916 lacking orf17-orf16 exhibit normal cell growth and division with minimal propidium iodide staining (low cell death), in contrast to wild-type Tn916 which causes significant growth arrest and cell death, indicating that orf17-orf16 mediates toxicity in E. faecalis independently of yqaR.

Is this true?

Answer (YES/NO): NO